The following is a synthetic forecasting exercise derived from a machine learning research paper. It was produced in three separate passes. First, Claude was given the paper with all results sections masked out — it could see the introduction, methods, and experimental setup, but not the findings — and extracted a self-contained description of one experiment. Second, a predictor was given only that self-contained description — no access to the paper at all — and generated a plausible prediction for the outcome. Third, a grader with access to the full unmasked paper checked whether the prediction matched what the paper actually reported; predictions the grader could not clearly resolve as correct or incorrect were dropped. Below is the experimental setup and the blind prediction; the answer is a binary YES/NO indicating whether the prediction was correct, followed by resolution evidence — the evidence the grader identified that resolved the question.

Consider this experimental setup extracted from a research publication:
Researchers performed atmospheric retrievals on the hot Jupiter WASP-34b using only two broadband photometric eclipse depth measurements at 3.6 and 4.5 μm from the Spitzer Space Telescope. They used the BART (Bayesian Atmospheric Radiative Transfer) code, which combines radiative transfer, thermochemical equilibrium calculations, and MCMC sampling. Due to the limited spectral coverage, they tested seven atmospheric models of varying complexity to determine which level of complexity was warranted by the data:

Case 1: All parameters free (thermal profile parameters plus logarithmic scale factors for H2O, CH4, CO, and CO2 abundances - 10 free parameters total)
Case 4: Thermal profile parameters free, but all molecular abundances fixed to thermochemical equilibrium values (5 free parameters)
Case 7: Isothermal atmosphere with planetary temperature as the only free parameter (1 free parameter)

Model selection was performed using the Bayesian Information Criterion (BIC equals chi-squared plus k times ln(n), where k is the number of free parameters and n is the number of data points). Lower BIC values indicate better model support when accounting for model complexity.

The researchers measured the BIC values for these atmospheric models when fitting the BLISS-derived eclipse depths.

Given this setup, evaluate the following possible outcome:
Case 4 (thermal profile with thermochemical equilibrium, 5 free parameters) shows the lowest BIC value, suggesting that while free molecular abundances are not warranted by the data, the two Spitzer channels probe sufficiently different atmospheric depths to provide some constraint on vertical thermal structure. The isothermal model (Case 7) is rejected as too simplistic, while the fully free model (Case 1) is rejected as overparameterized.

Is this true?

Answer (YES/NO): NO